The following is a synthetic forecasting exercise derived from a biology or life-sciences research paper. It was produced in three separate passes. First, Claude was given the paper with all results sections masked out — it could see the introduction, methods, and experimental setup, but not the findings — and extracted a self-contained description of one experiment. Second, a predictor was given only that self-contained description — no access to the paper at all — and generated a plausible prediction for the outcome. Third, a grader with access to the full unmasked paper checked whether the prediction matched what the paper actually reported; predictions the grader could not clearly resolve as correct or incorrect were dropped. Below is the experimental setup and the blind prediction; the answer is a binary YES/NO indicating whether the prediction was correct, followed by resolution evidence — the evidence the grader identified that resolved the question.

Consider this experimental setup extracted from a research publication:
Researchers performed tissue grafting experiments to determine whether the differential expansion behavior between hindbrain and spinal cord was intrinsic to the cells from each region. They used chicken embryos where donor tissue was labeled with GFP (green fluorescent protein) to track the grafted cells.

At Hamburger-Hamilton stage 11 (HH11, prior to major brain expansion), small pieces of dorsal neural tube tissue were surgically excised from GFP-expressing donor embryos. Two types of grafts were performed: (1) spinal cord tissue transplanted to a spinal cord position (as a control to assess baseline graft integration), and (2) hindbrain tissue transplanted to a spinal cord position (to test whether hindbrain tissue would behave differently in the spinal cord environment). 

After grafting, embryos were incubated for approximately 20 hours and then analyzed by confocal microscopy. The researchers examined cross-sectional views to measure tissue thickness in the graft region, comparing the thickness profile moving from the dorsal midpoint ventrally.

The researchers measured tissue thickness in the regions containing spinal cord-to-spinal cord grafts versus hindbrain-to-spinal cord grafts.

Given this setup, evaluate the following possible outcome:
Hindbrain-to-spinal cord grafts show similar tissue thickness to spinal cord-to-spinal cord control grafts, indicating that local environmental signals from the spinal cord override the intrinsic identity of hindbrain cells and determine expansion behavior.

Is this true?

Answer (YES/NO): NO